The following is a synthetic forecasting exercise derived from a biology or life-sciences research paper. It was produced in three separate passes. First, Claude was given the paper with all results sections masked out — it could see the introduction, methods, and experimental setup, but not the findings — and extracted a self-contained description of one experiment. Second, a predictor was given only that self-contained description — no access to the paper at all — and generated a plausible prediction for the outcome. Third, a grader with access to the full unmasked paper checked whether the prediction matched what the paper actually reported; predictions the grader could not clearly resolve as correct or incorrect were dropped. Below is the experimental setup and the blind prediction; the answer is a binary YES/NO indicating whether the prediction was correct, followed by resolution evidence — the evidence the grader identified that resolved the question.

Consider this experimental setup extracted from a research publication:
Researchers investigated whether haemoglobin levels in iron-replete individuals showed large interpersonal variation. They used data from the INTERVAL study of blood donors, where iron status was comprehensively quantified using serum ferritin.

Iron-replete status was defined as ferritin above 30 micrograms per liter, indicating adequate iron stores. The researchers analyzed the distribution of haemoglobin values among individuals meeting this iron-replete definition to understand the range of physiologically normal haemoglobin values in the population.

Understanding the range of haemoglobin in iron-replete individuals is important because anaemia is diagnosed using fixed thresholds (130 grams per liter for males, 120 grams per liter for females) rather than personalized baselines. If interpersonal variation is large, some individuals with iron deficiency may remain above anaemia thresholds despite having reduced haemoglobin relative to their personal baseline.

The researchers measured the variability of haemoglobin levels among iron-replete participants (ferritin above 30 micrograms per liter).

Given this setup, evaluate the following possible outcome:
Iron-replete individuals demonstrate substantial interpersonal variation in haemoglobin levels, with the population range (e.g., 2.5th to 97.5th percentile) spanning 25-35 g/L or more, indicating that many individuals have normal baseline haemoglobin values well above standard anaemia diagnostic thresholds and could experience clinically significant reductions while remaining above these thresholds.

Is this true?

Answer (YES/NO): YES